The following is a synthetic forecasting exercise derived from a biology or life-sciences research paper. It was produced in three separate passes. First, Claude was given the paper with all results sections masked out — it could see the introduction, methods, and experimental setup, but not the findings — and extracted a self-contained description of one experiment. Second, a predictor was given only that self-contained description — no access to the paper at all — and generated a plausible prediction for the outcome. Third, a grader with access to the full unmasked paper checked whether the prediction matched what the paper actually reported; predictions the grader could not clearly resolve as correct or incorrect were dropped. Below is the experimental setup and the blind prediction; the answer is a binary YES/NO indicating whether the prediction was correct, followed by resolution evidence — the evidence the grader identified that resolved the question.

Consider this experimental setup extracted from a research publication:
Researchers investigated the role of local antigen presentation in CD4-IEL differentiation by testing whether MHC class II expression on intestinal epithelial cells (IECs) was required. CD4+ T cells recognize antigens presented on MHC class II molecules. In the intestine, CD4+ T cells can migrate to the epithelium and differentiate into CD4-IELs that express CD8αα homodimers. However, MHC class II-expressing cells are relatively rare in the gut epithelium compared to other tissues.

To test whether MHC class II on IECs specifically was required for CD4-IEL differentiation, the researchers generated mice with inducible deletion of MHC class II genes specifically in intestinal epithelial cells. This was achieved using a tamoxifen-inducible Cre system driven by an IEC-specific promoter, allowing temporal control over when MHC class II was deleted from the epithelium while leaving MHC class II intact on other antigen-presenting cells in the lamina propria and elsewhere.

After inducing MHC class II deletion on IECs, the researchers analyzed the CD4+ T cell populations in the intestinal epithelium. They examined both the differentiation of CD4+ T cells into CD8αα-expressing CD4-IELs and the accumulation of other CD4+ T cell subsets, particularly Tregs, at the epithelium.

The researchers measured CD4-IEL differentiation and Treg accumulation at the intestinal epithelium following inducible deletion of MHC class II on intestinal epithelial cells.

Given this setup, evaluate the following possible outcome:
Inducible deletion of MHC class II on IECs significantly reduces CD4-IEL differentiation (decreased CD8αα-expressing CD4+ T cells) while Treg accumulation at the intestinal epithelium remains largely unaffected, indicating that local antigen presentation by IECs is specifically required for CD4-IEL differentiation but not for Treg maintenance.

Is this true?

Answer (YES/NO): NO